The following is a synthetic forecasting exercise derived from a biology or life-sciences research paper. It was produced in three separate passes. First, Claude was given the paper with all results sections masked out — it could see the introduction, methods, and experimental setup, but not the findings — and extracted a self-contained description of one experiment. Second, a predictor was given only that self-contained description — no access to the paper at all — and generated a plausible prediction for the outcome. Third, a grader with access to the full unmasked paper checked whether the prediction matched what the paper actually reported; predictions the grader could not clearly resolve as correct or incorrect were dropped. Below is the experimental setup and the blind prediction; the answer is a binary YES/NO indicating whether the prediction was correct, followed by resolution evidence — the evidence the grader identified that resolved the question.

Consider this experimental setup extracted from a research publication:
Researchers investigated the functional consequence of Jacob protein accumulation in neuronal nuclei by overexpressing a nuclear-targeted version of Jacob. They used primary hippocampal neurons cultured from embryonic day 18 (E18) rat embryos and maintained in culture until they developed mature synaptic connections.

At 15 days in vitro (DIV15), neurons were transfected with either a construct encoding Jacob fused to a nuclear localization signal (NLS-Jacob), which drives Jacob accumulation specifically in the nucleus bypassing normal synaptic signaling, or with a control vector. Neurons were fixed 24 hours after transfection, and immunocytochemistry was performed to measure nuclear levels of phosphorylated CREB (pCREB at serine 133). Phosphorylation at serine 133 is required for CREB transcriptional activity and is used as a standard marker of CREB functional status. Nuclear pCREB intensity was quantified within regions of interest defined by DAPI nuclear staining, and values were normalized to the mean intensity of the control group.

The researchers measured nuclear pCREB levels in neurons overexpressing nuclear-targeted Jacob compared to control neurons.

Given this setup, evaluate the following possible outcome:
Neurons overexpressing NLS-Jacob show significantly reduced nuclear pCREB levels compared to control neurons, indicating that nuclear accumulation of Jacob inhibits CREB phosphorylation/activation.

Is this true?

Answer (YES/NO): YES